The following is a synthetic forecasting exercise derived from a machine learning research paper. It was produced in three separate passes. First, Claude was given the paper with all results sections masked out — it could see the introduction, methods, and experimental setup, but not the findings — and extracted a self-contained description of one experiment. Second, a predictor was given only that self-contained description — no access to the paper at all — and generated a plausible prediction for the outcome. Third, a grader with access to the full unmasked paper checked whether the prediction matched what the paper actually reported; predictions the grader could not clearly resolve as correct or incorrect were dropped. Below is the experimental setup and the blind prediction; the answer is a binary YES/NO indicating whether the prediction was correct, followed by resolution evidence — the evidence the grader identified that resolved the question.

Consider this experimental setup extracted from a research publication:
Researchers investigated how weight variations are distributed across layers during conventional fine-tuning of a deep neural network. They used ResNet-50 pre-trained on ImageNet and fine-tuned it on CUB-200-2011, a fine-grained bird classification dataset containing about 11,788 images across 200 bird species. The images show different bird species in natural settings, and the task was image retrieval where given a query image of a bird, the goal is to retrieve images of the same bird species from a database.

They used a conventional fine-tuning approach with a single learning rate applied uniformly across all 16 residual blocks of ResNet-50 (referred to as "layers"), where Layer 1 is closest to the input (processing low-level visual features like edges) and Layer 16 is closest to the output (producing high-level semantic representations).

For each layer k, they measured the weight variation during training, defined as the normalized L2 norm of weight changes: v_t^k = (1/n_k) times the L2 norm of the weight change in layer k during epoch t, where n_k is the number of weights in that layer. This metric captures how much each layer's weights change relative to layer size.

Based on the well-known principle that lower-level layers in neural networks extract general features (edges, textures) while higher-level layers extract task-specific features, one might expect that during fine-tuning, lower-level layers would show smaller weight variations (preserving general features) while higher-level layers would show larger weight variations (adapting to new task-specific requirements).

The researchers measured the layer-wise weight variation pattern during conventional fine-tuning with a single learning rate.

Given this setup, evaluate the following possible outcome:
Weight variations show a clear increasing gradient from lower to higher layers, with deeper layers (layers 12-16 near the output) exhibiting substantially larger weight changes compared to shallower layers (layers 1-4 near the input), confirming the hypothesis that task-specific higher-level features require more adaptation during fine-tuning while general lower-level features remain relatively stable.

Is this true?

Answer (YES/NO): NO